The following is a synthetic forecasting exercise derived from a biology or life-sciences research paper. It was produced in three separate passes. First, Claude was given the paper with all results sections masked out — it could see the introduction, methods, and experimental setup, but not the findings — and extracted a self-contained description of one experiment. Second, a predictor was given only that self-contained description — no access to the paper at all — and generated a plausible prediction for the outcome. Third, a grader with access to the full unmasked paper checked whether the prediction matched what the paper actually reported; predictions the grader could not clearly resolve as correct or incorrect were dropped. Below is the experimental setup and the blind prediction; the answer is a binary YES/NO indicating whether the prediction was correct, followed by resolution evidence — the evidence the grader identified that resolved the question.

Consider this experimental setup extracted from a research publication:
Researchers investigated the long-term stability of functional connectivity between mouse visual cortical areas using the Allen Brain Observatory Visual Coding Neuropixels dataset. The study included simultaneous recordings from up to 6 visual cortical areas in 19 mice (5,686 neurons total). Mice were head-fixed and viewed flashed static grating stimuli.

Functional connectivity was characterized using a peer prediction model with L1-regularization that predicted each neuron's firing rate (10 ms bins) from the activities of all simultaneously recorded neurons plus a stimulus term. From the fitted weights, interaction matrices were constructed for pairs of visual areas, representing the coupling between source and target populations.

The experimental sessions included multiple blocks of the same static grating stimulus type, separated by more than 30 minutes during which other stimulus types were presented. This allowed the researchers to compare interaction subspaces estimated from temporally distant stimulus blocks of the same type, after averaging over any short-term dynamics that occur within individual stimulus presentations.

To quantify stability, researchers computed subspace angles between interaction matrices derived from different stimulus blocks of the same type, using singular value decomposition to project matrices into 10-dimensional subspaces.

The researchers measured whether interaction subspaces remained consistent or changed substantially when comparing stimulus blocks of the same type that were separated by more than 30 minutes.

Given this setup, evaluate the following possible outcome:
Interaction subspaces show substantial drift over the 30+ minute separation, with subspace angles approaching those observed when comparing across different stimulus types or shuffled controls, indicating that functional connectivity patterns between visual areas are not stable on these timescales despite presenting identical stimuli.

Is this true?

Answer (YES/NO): NO